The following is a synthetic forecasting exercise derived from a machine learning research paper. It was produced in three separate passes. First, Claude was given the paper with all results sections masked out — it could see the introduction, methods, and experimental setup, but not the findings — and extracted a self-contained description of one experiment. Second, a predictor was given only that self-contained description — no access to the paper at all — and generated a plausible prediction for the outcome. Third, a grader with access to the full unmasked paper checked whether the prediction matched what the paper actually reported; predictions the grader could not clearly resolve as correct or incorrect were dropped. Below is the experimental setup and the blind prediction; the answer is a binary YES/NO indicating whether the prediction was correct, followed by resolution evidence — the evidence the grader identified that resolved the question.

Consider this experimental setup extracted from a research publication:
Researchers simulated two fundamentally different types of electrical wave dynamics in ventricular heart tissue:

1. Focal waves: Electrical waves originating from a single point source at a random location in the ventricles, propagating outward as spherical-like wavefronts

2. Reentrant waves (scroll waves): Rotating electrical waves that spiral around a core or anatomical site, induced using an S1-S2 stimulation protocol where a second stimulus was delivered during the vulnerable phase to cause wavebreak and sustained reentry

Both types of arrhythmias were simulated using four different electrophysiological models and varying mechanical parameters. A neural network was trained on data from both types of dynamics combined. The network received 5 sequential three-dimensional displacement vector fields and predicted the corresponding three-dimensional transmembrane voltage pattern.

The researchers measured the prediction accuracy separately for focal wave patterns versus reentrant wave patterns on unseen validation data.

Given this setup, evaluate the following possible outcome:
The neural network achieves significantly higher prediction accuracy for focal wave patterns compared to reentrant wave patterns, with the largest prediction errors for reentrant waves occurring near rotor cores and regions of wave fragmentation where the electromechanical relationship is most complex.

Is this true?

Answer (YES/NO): NO